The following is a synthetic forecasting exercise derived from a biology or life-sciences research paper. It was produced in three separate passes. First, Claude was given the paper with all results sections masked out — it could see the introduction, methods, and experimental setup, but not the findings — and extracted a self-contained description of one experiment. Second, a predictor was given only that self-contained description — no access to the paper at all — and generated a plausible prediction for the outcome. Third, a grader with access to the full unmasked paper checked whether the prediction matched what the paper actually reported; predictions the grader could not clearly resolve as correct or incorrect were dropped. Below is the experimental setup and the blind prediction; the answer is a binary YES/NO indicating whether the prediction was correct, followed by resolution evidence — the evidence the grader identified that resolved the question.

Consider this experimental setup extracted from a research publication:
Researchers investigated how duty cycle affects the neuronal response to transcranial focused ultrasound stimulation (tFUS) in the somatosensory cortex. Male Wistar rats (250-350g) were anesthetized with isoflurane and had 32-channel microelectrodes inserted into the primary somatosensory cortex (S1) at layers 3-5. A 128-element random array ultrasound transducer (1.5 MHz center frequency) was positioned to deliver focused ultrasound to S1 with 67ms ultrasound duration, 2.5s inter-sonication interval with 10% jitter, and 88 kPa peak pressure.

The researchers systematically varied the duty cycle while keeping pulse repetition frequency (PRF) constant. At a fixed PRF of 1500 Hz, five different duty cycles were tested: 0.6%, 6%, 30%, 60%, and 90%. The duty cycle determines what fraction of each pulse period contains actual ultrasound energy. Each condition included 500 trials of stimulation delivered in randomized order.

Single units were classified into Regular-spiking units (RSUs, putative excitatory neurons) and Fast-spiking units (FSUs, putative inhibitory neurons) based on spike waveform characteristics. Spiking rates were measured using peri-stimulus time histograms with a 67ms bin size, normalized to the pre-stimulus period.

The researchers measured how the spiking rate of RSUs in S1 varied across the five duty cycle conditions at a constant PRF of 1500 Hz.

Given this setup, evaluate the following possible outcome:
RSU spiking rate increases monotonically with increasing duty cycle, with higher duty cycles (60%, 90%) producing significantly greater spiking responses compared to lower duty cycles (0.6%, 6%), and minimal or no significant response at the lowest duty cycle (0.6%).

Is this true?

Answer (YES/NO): NO